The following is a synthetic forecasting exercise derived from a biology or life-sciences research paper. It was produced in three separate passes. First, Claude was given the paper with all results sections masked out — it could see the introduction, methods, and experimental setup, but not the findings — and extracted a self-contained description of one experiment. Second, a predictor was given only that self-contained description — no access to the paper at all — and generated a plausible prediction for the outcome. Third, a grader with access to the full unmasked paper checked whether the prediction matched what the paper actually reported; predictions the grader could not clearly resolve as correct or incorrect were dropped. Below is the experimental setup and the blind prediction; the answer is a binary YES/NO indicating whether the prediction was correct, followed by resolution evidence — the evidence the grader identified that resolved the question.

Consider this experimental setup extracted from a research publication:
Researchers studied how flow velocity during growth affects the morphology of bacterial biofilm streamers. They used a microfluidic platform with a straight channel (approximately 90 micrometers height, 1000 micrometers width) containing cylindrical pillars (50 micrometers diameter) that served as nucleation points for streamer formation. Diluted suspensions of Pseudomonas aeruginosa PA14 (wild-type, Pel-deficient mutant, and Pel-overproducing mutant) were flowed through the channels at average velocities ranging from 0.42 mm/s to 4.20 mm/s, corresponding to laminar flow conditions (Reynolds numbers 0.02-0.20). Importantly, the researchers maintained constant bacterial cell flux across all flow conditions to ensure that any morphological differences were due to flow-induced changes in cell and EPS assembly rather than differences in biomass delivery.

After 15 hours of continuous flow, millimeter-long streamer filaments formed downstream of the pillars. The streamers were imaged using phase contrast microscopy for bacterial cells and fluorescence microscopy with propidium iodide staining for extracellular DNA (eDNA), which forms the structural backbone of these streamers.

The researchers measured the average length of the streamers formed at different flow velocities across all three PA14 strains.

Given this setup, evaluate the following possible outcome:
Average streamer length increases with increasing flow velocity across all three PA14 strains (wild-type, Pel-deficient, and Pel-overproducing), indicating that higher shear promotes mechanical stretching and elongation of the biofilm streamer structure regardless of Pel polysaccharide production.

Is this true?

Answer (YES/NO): NO